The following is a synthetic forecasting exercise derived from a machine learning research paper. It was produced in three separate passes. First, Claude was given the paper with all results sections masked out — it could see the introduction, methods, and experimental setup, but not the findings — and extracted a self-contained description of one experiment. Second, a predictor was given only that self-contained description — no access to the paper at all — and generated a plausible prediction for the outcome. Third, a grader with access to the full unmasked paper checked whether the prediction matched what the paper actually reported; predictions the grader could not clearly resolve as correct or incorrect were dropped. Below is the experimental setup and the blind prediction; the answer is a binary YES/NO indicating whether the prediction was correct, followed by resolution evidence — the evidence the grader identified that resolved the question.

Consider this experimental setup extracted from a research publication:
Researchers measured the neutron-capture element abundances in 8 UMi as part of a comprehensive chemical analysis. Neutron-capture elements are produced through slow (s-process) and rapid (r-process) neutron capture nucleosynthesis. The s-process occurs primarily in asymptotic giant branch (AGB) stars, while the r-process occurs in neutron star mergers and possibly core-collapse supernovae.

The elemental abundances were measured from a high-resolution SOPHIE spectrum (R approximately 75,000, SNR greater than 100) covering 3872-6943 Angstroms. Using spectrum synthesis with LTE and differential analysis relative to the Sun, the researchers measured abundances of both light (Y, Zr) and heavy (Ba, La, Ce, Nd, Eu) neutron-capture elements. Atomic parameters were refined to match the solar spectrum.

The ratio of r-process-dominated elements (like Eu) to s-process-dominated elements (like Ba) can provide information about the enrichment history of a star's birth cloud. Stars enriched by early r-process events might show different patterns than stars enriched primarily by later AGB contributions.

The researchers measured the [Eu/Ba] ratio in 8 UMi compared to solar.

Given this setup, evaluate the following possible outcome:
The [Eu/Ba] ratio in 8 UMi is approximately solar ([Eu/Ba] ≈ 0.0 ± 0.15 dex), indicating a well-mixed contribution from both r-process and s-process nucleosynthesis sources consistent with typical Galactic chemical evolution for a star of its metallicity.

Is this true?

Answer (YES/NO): YES